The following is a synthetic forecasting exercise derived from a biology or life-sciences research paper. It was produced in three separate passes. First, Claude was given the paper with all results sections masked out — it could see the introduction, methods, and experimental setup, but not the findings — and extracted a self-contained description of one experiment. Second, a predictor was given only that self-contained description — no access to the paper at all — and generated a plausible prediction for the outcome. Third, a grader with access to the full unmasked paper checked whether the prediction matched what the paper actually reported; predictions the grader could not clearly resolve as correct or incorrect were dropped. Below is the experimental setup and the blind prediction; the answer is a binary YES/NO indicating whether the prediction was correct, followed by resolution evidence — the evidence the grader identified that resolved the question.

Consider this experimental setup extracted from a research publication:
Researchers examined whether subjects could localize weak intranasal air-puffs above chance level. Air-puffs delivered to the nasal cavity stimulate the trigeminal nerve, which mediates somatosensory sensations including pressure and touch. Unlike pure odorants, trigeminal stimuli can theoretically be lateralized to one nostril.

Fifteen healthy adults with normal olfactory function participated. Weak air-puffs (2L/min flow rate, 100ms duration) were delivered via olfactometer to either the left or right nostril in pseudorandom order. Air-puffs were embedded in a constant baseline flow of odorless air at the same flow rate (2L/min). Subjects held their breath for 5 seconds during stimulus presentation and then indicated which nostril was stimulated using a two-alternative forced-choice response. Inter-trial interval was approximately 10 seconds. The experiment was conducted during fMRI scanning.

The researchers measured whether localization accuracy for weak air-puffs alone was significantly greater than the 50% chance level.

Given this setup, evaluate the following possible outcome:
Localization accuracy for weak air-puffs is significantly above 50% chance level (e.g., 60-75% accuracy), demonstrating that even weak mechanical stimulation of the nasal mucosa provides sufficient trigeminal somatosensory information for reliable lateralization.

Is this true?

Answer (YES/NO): NO